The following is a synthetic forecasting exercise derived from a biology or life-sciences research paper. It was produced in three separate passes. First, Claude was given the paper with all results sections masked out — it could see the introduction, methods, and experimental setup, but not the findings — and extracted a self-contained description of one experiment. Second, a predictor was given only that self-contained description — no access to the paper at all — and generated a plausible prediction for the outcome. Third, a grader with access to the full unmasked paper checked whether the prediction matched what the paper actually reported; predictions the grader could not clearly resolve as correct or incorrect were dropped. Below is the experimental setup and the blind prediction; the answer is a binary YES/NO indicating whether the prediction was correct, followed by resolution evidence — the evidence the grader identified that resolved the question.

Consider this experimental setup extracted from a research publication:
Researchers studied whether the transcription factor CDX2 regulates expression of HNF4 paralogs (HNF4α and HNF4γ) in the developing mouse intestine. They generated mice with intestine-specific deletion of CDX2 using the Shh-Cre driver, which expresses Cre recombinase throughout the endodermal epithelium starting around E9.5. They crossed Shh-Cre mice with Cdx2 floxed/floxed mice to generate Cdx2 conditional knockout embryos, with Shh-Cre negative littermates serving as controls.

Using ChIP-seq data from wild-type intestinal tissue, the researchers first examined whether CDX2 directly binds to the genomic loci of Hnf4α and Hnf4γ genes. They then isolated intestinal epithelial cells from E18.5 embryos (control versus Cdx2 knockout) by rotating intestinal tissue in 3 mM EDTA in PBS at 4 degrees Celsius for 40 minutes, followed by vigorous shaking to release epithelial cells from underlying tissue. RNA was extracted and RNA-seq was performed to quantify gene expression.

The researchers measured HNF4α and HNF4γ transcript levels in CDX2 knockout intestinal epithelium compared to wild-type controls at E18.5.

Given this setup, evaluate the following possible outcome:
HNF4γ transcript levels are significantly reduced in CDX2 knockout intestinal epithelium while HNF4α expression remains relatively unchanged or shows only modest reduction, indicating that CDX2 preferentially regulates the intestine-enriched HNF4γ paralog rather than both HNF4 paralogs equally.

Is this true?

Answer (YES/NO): NO